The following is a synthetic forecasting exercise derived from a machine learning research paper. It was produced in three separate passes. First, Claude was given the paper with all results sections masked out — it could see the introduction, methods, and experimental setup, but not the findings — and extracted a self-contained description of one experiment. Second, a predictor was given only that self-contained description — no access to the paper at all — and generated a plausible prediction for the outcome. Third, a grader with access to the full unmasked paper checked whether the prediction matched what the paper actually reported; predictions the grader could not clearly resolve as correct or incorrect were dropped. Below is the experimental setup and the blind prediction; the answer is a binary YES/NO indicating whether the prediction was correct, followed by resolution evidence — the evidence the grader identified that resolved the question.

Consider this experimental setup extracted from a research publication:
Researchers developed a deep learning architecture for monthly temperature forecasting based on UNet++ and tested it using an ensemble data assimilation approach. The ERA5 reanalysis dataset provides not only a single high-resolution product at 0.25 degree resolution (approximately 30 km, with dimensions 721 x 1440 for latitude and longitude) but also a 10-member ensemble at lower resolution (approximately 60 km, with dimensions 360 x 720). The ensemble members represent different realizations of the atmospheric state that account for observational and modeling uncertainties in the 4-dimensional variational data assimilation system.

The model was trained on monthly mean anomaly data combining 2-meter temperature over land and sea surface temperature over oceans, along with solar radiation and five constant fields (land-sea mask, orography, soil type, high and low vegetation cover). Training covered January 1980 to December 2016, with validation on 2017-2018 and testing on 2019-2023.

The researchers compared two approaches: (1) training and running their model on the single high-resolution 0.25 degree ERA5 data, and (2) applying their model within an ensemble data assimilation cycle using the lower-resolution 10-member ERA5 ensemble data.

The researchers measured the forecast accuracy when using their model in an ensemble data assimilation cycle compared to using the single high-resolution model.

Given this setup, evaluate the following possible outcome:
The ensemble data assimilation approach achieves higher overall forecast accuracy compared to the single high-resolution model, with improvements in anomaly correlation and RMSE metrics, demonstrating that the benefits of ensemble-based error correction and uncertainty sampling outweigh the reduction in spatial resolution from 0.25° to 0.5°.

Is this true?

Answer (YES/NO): NO